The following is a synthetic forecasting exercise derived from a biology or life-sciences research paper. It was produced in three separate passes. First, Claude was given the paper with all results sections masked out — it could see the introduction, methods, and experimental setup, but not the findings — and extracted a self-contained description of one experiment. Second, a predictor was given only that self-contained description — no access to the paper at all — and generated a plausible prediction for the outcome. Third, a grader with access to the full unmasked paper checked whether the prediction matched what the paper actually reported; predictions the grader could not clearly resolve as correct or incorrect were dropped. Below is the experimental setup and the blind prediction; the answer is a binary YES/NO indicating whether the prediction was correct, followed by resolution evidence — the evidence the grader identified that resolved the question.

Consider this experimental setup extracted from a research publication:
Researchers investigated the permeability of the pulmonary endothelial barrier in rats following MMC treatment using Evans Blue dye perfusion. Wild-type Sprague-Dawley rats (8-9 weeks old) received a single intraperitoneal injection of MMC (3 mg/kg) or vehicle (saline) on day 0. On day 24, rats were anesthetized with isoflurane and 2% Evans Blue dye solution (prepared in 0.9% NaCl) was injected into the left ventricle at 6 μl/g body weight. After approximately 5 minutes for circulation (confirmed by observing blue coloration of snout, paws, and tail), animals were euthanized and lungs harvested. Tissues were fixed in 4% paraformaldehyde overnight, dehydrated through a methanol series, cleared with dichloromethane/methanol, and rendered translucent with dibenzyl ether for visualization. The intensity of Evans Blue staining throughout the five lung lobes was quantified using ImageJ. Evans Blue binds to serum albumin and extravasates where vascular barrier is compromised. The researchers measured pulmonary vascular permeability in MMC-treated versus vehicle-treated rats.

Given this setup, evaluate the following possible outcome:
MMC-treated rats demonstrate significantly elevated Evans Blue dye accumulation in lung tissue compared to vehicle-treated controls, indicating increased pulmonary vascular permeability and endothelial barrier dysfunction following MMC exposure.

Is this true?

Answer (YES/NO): YES